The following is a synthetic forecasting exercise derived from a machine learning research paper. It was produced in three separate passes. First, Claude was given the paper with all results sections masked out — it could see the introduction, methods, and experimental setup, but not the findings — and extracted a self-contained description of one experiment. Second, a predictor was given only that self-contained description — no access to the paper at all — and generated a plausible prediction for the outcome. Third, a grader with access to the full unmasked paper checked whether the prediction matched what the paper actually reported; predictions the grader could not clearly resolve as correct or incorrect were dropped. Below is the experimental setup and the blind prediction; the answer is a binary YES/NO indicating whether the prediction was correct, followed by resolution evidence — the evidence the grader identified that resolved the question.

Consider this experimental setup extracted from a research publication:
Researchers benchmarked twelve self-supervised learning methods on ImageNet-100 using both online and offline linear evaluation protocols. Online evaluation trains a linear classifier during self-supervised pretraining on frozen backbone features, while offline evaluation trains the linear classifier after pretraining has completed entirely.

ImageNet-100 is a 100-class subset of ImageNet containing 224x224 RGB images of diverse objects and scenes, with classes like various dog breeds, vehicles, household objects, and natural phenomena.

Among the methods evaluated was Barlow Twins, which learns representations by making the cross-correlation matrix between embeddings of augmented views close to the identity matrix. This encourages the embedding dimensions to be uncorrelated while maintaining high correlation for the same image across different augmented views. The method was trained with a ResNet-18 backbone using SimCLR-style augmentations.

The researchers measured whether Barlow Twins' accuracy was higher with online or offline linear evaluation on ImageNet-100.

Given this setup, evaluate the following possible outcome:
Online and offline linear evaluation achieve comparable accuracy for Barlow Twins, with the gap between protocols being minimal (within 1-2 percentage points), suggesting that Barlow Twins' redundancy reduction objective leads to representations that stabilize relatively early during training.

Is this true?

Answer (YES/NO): YES